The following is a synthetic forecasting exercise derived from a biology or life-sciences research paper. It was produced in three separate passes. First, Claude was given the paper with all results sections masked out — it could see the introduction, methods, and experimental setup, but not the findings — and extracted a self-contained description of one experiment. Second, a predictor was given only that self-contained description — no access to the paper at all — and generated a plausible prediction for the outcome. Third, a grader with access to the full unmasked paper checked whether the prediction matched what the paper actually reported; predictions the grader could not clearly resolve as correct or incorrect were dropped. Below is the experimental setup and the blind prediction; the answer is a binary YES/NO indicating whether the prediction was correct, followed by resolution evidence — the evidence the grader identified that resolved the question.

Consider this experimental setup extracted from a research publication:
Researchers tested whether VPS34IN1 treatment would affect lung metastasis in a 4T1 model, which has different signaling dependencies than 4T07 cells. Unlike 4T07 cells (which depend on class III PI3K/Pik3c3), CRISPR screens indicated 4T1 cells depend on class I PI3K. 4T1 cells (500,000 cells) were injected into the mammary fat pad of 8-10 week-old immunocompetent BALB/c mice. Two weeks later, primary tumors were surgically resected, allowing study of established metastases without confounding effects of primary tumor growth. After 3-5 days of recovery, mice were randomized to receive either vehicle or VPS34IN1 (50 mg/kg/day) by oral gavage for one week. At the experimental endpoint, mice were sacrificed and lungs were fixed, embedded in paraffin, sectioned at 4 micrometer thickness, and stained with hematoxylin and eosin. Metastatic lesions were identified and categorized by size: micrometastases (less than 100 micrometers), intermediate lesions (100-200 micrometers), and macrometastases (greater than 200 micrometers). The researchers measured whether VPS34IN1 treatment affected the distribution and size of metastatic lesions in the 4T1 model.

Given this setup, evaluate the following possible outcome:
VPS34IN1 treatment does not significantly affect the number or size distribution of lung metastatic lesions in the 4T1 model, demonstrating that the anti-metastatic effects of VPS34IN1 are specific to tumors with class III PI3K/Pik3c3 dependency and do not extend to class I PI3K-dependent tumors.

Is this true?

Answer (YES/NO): YES